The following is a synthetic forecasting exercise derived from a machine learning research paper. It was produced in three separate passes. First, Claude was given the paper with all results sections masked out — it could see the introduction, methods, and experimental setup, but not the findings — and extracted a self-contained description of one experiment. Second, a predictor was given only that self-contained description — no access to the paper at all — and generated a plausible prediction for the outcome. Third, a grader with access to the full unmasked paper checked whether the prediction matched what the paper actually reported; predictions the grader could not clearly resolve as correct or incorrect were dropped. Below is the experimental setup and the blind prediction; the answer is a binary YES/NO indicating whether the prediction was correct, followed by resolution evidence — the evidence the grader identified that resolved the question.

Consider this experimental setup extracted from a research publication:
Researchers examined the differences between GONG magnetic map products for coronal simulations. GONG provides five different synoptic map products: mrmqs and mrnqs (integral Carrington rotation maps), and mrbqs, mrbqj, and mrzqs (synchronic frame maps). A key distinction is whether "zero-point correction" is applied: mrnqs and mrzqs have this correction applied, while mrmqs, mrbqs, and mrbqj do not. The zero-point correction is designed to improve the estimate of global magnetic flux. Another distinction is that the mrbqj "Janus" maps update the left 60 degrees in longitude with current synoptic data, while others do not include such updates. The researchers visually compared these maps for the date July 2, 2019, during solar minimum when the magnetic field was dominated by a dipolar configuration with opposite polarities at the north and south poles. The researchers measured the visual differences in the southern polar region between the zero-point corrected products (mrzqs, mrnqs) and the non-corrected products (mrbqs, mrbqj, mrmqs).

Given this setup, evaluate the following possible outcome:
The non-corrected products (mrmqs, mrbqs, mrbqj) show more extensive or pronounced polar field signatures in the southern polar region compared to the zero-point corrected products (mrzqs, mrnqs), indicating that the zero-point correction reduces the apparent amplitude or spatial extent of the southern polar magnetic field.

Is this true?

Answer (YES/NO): NO